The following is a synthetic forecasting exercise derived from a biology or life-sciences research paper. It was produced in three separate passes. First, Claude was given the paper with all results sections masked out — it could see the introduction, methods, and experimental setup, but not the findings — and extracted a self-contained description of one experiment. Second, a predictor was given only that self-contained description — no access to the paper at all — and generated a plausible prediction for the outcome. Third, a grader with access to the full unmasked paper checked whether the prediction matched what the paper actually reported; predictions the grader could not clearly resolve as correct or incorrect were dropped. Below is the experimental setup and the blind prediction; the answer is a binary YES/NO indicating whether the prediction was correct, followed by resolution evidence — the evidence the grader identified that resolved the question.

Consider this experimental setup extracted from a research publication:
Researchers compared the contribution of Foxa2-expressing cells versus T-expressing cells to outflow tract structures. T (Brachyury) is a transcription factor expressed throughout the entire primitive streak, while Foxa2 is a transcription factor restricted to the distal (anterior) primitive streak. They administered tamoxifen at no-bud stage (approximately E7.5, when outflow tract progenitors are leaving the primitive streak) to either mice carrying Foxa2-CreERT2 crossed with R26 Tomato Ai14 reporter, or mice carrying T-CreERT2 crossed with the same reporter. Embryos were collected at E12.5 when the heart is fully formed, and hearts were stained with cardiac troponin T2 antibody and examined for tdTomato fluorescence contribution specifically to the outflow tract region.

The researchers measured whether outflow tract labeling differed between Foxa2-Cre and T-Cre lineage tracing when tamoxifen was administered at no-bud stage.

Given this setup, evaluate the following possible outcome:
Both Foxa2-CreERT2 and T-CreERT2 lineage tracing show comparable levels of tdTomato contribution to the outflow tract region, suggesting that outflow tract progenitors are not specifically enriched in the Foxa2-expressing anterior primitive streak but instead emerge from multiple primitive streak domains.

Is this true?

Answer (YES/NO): NO